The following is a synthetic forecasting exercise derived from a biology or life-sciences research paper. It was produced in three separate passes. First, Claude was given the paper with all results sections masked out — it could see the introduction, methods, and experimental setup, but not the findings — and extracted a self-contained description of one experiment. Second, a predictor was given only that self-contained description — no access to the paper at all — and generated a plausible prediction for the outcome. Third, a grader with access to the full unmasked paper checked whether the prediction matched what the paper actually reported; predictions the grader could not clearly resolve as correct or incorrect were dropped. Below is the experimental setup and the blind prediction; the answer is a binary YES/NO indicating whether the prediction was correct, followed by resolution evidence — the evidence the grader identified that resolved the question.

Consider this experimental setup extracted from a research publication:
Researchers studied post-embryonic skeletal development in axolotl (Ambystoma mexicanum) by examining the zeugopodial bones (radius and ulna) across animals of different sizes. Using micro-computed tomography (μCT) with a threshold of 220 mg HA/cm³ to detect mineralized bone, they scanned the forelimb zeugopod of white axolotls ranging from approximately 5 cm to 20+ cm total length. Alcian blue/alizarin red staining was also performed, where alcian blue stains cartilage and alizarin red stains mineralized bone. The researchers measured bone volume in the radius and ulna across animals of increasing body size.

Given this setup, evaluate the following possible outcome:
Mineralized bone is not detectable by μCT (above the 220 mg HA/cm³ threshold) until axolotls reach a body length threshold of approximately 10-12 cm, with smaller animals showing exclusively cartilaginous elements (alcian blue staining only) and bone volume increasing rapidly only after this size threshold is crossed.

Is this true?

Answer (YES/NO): NO